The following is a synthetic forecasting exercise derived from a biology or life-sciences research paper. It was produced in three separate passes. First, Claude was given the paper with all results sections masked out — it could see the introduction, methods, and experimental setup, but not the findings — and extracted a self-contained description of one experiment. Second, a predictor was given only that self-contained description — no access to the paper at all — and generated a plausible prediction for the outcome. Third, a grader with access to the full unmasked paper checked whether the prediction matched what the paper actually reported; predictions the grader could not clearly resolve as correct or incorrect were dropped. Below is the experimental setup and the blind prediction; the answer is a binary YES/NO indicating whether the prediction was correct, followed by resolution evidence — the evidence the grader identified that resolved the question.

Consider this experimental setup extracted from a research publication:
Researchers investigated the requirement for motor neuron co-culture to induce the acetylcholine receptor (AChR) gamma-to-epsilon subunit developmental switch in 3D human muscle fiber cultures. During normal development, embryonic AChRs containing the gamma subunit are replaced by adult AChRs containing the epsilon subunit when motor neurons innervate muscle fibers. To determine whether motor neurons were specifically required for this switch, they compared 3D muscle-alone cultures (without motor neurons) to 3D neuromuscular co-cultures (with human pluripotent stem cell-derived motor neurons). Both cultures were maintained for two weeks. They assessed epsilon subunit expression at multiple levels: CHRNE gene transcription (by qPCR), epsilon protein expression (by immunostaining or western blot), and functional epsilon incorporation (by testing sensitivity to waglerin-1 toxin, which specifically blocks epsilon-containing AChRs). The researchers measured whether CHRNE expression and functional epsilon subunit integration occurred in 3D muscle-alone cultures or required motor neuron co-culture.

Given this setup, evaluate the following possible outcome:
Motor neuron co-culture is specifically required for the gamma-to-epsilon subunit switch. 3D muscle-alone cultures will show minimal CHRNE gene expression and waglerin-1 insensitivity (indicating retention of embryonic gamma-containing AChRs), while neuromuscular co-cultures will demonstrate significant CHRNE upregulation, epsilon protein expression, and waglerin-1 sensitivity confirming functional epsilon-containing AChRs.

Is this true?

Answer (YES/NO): YES